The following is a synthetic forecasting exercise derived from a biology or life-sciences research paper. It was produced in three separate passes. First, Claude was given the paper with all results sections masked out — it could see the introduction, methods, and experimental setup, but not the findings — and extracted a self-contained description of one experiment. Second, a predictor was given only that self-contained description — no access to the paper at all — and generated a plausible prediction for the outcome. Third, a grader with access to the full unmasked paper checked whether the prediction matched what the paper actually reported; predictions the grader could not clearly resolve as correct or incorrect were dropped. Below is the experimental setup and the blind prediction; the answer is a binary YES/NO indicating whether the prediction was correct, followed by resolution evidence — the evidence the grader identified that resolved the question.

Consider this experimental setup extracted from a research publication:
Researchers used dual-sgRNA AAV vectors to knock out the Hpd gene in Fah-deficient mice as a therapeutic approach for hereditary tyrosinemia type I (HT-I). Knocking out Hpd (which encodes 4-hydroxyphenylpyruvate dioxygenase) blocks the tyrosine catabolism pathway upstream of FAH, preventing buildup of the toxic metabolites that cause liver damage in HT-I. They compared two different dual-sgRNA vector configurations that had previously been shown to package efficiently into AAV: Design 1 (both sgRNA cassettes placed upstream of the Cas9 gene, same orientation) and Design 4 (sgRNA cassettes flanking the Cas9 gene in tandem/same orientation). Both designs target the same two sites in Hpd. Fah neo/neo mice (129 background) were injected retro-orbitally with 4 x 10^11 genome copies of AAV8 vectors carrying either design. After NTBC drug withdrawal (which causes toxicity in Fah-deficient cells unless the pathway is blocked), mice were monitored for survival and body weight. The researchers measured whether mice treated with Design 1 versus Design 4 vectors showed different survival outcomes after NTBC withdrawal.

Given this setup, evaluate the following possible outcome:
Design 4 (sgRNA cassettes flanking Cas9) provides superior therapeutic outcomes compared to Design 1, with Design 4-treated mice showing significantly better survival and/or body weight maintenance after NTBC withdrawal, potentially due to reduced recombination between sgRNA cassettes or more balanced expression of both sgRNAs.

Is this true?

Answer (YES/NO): NO